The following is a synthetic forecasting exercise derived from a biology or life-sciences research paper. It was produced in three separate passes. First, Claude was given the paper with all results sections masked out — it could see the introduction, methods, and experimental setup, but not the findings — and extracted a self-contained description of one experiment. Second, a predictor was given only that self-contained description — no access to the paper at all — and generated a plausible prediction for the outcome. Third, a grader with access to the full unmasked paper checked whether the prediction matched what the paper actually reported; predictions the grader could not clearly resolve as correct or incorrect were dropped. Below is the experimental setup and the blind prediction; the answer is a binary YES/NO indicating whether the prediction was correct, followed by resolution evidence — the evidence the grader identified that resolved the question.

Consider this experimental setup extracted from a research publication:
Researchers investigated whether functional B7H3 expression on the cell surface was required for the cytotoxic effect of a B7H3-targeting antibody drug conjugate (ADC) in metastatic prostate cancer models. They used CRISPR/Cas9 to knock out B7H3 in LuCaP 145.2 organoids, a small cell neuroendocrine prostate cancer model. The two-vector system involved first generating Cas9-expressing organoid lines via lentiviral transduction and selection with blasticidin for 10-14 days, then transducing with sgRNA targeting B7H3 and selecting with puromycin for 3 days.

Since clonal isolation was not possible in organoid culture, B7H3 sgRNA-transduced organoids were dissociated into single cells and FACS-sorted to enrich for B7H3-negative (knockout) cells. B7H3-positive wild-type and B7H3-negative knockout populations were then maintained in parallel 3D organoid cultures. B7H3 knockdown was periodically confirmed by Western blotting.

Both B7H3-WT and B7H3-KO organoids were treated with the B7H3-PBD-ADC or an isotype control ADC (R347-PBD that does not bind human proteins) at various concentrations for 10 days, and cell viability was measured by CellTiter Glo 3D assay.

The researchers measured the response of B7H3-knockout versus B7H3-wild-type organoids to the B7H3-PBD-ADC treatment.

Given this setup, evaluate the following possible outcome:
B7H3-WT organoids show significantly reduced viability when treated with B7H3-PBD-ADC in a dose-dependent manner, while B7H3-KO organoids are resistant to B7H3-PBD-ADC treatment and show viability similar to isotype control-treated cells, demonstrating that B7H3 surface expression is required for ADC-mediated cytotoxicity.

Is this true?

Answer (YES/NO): NO